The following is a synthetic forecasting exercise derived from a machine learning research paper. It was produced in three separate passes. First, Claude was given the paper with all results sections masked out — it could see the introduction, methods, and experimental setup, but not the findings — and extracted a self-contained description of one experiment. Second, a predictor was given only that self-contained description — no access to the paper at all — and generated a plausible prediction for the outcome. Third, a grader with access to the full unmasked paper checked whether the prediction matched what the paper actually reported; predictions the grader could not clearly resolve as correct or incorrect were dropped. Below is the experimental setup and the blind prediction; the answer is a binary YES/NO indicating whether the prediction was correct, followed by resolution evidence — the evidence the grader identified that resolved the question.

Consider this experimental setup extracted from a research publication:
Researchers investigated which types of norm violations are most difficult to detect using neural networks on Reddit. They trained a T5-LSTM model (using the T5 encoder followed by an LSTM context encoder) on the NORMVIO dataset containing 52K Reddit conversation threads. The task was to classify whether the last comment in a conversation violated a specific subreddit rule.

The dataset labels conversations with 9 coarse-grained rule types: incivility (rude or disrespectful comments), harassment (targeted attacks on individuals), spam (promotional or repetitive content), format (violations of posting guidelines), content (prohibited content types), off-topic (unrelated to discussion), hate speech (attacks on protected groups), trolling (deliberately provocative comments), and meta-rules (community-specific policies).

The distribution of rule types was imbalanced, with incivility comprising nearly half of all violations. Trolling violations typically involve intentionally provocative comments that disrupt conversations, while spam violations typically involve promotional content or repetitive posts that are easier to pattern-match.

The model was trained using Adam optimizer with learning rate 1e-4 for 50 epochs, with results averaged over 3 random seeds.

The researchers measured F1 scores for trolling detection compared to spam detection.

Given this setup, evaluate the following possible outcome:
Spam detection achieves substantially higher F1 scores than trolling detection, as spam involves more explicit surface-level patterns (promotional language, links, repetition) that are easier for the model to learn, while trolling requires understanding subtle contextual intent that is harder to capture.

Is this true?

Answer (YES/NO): YES